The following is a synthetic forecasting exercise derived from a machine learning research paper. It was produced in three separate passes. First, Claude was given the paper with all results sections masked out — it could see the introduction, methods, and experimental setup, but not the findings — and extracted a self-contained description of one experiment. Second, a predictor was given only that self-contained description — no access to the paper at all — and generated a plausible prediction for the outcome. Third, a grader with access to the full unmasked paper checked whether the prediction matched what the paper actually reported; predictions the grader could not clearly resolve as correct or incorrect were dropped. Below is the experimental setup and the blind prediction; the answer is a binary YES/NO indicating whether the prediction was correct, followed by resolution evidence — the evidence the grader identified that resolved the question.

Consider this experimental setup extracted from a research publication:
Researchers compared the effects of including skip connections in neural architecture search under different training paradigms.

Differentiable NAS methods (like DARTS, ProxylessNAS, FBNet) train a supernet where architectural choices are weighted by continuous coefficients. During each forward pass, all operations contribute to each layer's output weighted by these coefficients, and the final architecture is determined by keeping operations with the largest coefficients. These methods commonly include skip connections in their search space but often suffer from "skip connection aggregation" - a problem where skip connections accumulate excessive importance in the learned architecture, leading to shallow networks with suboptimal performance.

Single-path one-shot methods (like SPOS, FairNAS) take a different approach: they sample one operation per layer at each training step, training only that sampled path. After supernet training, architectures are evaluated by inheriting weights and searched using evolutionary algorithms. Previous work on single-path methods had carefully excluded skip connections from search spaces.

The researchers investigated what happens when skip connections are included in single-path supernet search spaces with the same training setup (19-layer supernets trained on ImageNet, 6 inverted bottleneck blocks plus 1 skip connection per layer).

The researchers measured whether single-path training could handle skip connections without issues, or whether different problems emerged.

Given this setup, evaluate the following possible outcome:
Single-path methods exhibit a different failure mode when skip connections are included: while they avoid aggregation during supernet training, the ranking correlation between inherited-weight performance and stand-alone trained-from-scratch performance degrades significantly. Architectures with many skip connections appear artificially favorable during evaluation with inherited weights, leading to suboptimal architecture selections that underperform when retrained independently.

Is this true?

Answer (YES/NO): NO